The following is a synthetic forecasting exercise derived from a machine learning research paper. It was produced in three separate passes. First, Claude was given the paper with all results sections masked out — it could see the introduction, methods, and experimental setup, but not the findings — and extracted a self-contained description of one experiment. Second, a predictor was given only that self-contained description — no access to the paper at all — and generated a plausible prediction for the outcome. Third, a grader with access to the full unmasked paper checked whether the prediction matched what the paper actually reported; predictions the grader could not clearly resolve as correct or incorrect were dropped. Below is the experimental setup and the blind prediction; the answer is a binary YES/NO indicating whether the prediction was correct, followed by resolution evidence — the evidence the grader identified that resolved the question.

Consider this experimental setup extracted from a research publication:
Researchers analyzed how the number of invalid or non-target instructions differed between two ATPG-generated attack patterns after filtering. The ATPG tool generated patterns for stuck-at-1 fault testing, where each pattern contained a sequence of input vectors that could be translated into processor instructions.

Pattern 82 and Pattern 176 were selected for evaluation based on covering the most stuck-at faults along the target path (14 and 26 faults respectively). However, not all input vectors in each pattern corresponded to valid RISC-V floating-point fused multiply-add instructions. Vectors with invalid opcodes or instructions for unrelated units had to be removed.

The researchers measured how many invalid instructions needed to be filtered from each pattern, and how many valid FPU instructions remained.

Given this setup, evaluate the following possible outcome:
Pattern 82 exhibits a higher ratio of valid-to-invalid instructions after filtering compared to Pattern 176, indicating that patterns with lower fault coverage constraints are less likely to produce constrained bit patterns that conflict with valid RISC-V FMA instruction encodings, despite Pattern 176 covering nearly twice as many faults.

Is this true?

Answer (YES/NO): YES